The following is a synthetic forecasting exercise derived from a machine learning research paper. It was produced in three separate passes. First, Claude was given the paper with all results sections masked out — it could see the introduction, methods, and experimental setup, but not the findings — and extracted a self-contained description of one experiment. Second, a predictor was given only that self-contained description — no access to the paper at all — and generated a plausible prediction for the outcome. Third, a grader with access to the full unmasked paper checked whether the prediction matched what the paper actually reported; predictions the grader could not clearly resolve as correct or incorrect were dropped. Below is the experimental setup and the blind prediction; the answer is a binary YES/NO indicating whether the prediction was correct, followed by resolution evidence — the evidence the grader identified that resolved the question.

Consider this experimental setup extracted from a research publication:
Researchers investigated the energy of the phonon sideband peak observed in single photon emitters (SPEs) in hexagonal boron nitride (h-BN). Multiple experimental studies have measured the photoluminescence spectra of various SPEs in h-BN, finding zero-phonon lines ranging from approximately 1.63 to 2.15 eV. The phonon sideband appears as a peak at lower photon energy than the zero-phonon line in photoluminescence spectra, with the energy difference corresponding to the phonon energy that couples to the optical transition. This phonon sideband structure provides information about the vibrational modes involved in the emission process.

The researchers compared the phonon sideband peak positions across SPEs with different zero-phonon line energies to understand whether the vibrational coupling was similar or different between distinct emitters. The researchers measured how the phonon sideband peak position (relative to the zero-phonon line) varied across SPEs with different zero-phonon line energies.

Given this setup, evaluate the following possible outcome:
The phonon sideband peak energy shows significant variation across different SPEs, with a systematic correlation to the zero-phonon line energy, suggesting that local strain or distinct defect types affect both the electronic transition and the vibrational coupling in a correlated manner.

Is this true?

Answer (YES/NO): NO